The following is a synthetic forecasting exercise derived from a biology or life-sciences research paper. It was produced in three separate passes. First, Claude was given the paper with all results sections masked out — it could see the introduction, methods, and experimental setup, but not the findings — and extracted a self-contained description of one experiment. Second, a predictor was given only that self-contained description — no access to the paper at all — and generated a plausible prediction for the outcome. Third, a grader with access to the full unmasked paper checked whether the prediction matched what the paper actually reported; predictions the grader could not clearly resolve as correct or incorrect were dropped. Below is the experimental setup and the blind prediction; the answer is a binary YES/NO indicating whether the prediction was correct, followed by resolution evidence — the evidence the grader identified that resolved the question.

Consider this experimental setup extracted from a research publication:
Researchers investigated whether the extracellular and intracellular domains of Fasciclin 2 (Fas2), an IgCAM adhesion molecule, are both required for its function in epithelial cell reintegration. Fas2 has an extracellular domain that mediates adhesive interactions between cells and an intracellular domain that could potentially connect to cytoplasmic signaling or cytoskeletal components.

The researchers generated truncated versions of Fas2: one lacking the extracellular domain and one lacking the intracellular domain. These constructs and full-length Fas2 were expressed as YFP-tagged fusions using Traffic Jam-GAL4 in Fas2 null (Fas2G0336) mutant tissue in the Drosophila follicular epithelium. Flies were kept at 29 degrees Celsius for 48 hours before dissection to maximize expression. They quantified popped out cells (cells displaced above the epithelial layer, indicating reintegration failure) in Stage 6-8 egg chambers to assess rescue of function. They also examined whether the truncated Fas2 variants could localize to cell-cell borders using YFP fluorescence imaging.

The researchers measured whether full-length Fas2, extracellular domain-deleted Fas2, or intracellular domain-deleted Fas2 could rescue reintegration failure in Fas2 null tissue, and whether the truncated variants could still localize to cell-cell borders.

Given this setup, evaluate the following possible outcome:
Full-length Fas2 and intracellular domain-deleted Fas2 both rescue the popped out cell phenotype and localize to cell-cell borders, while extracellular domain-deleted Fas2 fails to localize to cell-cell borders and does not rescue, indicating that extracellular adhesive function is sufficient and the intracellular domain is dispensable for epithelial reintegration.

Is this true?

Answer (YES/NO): NO